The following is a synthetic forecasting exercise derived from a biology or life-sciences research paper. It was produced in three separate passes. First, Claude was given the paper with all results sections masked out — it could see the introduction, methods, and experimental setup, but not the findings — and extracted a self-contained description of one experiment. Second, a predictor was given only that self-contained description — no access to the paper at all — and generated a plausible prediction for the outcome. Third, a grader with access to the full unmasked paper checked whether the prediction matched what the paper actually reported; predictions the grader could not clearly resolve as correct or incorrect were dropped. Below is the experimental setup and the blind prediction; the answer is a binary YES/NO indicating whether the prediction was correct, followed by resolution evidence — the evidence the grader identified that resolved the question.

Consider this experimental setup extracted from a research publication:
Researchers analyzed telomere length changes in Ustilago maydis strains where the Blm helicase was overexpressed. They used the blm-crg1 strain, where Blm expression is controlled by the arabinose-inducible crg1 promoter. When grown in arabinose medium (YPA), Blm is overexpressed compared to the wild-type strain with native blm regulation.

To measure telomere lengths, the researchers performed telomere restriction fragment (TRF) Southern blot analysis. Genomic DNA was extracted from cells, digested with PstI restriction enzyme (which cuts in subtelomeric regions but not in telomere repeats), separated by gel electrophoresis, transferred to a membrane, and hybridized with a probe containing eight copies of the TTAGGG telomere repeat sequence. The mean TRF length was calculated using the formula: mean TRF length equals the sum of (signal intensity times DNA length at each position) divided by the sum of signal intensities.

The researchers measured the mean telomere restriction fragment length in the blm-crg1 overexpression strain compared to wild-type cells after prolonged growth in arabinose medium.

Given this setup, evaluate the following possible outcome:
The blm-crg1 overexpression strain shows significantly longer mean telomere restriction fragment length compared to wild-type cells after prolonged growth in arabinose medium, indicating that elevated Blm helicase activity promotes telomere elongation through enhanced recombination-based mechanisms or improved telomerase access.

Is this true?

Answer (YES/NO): NO